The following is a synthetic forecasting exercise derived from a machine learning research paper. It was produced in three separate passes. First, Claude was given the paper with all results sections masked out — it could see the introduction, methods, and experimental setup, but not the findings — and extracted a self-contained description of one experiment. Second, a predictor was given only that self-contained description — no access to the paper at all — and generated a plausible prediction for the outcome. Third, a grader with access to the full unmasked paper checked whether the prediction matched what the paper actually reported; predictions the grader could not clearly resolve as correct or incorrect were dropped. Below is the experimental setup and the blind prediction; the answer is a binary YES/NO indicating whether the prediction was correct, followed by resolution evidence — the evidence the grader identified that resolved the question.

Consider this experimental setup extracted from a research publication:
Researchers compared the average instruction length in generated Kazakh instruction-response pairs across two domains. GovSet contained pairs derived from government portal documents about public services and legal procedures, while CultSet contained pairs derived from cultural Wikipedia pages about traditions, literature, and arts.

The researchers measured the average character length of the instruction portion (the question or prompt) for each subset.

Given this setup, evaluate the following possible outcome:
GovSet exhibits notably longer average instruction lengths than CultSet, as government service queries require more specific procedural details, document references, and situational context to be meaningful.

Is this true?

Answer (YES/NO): NO